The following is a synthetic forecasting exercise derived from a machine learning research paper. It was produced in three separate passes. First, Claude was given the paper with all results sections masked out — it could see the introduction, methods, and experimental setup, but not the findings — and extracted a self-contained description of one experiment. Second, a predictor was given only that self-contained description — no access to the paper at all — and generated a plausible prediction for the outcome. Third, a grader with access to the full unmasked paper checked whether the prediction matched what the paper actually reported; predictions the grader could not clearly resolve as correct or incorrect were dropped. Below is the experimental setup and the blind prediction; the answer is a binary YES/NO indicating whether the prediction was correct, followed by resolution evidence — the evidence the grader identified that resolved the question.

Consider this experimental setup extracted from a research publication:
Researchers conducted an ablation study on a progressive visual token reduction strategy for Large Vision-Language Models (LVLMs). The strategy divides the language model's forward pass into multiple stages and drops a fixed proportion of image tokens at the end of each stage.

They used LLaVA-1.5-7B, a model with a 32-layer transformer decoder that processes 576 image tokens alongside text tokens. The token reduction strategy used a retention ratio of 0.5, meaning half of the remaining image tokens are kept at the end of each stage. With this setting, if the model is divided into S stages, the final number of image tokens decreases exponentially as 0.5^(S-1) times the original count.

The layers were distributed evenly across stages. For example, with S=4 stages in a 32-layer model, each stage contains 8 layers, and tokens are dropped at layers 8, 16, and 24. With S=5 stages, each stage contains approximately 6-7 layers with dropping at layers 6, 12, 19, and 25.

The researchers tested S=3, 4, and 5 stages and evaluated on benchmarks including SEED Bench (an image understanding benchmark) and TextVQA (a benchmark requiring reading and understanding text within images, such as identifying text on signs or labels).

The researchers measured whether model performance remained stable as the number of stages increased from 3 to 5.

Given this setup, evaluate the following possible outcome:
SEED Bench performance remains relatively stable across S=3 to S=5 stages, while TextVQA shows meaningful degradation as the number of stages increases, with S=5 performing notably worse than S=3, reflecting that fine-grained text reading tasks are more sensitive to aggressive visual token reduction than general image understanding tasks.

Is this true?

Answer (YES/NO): NO